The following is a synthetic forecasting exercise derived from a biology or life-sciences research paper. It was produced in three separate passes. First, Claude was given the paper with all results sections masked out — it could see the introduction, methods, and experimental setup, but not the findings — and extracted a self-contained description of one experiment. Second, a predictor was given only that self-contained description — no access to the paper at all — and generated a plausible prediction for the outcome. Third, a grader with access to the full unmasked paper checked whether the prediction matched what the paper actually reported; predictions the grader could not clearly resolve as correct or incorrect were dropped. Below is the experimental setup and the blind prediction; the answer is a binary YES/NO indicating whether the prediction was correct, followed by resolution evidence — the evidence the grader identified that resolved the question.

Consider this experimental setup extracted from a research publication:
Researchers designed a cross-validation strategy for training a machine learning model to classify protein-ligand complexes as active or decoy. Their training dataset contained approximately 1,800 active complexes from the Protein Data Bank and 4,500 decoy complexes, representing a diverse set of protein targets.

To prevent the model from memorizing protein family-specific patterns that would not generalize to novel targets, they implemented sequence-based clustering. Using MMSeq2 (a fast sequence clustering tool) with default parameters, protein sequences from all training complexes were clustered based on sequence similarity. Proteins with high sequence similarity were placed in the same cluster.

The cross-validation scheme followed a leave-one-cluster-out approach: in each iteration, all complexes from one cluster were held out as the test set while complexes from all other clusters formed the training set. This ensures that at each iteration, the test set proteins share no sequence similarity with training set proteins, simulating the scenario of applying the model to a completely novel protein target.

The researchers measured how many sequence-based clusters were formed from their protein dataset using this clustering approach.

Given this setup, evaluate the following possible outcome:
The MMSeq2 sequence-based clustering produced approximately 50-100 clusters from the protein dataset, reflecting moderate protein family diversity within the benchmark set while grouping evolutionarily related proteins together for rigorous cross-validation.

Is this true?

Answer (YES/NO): NO